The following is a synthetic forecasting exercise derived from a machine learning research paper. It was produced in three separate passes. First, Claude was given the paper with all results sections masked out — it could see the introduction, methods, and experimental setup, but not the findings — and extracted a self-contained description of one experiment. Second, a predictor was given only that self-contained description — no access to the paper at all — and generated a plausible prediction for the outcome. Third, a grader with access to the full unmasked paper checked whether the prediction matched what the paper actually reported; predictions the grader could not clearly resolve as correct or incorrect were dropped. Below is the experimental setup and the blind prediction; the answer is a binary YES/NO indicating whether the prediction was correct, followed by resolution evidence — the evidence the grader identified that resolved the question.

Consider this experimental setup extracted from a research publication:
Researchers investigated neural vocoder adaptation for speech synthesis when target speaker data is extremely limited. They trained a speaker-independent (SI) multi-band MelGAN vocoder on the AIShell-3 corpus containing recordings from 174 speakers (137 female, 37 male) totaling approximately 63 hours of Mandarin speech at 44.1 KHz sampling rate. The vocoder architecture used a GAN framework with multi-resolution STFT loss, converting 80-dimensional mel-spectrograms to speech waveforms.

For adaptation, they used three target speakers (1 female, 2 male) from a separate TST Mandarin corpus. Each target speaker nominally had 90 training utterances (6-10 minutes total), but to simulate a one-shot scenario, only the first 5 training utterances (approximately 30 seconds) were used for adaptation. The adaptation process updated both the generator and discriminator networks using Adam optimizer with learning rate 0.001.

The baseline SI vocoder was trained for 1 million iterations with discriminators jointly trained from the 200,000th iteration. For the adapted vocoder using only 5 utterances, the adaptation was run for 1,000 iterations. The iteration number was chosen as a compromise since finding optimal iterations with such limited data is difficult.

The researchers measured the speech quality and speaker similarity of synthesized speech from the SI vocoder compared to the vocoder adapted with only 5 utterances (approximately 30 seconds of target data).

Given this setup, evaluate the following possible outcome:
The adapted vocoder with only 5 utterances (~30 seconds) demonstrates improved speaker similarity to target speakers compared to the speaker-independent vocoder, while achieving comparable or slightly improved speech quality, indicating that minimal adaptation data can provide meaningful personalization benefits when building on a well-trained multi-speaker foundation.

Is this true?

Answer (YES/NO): NO